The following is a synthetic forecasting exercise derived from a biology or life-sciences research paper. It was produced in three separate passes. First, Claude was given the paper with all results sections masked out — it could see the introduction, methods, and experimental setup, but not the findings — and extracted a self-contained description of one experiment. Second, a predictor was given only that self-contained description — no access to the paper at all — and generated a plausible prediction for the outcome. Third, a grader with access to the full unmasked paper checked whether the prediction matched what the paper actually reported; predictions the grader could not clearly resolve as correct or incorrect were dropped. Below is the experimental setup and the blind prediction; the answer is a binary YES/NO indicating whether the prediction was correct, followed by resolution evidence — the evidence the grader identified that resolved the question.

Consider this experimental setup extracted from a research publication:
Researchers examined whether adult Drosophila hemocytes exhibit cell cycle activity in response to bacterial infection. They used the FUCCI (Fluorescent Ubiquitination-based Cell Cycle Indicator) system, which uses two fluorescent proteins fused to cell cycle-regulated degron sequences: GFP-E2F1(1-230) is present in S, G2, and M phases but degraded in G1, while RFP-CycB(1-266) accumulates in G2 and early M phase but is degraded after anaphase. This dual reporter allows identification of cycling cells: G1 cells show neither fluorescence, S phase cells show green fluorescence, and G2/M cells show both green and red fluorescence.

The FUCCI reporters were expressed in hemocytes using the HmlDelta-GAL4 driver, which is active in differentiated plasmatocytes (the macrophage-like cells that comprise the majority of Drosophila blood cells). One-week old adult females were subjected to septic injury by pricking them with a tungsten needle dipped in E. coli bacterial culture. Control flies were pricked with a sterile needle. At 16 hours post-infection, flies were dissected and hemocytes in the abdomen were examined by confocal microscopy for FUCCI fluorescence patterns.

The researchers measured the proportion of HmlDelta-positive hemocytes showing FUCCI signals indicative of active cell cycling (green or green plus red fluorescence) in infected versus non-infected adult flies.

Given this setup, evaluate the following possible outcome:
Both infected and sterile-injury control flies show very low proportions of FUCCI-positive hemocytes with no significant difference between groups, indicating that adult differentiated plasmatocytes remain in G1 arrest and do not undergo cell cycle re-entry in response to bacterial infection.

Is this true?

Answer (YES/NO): YES